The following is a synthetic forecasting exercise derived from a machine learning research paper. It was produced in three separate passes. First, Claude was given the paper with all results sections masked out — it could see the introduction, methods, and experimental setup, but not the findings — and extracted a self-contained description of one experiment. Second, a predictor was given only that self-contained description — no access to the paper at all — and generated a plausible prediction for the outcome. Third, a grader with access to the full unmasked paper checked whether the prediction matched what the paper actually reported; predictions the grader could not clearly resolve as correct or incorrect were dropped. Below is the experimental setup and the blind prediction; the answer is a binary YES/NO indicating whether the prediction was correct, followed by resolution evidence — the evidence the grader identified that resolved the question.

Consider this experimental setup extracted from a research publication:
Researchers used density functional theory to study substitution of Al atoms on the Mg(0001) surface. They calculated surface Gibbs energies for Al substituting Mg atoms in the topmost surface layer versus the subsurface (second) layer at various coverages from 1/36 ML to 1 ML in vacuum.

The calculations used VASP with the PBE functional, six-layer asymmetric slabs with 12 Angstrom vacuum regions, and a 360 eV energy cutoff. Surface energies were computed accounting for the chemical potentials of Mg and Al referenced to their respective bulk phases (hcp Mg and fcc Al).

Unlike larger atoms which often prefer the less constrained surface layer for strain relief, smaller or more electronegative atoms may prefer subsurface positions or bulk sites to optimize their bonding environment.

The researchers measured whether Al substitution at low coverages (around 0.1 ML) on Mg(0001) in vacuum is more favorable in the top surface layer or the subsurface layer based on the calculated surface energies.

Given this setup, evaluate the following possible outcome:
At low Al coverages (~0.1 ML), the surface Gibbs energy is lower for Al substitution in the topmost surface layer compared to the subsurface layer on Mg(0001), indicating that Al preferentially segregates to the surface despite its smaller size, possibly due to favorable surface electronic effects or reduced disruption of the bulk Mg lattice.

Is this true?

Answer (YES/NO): NO